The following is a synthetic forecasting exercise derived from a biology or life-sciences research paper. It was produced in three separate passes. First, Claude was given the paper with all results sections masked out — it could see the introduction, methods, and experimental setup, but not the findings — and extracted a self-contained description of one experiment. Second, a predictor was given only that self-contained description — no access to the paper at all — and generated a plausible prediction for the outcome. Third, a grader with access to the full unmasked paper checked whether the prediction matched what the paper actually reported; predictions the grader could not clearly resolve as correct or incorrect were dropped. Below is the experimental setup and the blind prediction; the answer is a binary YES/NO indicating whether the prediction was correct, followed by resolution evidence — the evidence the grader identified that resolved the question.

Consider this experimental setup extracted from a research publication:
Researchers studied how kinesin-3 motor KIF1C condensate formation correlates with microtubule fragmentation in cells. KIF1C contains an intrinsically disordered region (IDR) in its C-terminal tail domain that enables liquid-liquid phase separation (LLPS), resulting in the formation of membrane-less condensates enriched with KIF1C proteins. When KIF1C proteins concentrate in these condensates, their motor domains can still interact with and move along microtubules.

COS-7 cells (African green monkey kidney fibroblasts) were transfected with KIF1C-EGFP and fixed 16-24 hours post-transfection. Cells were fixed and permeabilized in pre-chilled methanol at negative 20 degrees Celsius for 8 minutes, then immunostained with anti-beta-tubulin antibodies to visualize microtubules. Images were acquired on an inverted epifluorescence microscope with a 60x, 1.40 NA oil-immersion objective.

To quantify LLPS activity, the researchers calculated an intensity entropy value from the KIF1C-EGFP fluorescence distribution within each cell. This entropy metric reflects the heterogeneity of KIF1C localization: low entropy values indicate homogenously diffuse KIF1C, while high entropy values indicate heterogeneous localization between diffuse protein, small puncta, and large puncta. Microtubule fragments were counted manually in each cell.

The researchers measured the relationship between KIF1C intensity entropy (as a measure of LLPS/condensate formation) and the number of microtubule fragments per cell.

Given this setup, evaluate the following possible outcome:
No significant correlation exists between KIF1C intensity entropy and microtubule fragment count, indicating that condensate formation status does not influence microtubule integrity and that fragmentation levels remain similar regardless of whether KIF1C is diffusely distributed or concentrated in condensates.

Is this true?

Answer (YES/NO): NO